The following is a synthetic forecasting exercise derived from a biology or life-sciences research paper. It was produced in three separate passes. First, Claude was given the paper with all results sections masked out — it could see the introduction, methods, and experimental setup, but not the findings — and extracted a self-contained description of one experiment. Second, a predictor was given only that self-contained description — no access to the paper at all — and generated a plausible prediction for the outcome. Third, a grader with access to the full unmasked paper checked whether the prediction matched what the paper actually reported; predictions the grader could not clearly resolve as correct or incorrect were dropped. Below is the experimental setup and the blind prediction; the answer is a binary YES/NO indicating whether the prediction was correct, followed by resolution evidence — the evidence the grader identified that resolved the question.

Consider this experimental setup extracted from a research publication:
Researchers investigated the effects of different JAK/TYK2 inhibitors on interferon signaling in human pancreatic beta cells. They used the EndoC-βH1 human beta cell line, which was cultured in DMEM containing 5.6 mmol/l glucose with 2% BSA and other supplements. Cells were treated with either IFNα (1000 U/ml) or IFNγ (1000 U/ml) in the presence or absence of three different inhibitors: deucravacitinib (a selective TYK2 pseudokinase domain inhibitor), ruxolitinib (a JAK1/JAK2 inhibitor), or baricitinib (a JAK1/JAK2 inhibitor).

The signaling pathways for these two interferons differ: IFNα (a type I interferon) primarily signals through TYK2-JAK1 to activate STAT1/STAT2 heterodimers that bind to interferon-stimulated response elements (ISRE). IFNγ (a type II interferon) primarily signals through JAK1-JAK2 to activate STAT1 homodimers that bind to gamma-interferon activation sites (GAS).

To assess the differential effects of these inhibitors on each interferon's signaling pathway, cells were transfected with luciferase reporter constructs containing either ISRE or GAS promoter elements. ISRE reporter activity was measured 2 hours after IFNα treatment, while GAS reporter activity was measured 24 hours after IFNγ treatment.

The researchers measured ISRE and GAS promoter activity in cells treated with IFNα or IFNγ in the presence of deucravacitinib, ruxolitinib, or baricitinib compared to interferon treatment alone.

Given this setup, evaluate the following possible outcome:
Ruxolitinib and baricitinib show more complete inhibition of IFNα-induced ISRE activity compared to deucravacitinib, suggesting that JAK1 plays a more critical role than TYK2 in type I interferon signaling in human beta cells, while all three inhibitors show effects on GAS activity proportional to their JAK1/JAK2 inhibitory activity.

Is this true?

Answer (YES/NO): NO